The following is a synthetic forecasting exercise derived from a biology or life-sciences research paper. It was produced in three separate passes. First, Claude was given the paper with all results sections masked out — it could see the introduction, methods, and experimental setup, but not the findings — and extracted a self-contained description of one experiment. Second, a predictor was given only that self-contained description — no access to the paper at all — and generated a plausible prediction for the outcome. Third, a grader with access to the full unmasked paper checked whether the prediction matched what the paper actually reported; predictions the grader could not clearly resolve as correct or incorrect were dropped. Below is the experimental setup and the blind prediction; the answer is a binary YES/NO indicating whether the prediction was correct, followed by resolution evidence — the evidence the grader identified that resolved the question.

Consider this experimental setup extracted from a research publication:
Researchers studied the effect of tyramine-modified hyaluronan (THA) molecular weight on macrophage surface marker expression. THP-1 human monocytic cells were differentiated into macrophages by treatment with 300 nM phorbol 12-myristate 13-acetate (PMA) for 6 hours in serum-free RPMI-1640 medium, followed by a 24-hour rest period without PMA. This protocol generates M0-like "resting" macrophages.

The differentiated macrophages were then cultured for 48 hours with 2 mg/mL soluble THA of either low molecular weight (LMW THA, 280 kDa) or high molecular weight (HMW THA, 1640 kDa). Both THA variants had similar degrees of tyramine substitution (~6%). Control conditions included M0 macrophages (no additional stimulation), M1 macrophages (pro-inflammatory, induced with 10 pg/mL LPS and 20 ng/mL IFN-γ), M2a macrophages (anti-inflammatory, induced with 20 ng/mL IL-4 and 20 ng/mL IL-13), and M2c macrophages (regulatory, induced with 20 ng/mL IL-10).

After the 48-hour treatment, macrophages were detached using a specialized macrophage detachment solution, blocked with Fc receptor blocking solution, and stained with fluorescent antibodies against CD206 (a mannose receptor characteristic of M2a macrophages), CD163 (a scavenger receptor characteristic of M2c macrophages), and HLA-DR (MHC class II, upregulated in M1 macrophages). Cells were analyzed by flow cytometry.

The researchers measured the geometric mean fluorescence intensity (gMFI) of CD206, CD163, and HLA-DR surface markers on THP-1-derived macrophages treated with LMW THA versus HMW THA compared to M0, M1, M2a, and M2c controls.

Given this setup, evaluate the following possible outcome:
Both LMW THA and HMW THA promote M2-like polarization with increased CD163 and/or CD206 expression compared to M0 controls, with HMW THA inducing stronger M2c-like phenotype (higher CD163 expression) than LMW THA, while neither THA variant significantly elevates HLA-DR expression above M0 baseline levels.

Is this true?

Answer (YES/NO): NO